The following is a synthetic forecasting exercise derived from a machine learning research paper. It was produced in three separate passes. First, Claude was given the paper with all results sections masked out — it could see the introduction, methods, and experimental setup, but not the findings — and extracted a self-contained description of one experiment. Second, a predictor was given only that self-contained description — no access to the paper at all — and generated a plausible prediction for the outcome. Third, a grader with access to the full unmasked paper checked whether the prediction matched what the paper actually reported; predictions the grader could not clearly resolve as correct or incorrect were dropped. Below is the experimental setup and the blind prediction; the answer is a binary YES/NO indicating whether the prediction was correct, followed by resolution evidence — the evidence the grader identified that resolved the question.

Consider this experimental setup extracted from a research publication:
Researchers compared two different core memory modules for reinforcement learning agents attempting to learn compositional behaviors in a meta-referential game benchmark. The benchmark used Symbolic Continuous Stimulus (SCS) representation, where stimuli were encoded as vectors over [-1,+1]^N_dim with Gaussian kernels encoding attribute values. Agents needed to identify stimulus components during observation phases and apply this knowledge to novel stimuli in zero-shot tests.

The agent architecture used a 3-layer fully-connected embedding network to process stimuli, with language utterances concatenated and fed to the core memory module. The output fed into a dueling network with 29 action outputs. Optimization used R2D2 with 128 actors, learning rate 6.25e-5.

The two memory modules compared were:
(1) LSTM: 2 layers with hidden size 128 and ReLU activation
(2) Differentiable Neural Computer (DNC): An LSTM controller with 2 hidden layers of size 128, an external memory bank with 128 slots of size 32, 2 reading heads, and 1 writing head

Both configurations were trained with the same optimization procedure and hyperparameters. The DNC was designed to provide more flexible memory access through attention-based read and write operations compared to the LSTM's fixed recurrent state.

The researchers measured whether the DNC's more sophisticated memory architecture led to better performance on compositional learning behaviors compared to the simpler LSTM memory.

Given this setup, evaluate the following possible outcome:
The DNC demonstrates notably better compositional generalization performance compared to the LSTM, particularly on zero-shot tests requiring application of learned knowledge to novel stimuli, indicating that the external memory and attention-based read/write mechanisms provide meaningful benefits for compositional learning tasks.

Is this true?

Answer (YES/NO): NO